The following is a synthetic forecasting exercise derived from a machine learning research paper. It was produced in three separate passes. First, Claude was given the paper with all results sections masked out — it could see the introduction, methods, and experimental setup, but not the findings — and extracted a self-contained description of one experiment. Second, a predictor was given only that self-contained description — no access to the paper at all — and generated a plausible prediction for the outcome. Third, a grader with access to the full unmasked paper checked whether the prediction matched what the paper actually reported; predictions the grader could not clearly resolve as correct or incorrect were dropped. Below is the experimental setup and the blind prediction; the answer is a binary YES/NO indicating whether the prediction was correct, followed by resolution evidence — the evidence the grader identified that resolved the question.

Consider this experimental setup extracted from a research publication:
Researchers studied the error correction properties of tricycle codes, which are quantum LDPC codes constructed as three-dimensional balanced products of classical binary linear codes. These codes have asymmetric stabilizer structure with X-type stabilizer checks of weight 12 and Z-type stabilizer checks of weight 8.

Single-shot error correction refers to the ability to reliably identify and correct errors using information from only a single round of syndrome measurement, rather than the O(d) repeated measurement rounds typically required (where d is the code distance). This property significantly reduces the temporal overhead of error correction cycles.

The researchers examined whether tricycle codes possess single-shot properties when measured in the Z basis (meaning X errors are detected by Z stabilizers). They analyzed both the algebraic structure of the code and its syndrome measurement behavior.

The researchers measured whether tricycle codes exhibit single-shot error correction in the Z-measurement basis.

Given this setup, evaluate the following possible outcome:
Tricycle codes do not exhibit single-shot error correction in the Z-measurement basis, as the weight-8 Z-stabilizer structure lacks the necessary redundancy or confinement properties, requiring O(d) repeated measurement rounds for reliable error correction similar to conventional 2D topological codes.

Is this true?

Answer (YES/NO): NO